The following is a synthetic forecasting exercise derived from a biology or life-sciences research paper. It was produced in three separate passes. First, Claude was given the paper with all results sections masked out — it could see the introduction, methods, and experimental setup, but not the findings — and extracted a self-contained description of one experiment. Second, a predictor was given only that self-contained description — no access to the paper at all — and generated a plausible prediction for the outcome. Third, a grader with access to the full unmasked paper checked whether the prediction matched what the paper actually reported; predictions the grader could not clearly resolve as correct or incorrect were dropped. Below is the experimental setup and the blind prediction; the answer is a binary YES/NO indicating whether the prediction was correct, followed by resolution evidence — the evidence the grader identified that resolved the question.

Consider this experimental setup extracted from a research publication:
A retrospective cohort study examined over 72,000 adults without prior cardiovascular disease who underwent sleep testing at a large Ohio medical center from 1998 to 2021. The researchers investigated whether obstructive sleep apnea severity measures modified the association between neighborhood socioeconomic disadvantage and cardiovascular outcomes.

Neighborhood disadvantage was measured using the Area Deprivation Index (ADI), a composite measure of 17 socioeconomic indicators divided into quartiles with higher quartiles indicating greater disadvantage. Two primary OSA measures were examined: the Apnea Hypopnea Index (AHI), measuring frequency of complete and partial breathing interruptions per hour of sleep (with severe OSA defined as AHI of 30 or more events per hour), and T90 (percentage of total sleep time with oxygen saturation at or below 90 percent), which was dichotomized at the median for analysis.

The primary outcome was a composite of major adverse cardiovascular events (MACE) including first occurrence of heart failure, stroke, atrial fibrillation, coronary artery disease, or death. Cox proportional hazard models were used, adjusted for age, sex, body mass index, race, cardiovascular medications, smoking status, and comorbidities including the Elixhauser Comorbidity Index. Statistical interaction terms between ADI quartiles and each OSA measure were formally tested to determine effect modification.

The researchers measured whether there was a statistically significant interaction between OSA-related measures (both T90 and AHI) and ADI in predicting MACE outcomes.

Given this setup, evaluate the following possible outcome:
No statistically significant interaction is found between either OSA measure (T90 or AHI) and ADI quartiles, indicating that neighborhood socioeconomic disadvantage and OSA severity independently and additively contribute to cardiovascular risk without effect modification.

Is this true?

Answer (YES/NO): NO